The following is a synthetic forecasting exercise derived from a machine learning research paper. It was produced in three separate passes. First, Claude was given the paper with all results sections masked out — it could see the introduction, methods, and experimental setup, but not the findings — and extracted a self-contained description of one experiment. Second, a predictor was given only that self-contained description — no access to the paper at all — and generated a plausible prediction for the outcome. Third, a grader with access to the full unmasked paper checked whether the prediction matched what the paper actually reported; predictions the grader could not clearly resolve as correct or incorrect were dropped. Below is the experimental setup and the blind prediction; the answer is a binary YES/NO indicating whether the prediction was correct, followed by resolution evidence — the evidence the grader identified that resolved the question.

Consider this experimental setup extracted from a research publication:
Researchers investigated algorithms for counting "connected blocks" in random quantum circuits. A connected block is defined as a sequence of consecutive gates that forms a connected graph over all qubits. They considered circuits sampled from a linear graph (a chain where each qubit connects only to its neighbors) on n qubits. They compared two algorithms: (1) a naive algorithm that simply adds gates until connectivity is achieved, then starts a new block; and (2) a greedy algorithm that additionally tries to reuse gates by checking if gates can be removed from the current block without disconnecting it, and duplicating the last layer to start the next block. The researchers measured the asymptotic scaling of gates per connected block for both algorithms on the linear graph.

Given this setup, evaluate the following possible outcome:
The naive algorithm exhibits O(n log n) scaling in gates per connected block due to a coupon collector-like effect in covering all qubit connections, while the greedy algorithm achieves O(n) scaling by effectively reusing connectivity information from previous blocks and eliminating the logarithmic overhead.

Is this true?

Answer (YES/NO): YES